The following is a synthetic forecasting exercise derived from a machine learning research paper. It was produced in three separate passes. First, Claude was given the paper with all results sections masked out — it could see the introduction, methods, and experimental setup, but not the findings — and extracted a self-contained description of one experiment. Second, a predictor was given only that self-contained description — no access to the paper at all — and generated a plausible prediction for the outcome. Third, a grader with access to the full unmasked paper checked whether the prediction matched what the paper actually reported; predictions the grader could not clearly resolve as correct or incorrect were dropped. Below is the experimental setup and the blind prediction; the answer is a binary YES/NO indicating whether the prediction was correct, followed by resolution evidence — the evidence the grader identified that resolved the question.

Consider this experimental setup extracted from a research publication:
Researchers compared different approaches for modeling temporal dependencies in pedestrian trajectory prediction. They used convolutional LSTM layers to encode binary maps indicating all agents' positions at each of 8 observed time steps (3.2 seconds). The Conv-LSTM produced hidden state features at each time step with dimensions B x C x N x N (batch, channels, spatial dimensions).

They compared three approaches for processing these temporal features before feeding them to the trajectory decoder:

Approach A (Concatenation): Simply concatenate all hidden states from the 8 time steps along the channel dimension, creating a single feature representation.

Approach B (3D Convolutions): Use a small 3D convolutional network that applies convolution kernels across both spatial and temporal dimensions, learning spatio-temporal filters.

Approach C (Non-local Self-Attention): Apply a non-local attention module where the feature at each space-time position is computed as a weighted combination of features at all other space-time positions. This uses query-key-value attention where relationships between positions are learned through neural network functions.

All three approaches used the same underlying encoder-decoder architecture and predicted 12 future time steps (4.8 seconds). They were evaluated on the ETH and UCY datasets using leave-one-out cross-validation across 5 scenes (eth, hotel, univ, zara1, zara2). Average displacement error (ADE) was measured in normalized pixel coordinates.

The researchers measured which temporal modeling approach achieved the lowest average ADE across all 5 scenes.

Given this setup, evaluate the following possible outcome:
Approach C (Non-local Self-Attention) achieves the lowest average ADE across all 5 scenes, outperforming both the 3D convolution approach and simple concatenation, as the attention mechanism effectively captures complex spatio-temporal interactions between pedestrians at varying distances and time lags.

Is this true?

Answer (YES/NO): YES